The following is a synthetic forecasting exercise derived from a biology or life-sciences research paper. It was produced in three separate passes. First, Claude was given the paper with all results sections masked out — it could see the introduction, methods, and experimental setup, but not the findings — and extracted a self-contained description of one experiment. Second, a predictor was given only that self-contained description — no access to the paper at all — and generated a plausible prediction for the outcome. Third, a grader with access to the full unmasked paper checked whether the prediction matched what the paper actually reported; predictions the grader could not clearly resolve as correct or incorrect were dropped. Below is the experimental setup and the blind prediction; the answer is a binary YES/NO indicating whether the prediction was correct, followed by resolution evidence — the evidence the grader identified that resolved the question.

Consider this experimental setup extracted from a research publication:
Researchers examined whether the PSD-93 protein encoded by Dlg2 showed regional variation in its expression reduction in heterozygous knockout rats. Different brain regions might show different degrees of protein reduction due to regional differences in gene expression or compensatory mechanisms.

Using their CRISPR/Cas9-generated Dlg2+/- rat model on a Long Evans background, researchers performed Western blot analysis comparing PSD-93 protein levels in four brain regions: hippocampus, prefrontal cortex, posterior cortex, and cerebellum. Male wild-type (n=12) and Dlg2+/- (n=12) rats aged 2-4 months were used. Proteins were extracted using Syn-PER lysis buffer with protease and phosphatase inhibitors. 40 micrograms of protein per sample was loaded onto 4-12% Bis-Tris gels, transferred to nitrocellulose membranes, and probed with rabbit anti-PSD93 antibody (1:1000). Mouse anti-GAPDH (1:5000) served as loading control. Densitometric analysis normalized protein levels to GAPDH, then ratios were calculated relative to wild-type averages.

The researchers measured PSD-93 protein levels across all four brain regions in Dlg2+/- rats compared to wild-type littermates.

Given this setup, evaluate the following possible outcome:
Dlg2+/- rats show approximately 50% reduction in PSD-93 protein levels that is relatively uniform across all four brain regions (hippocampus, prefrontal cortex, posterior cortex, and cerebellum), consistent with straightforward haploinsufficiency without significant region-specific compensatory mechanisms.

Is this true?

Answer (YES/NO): NO